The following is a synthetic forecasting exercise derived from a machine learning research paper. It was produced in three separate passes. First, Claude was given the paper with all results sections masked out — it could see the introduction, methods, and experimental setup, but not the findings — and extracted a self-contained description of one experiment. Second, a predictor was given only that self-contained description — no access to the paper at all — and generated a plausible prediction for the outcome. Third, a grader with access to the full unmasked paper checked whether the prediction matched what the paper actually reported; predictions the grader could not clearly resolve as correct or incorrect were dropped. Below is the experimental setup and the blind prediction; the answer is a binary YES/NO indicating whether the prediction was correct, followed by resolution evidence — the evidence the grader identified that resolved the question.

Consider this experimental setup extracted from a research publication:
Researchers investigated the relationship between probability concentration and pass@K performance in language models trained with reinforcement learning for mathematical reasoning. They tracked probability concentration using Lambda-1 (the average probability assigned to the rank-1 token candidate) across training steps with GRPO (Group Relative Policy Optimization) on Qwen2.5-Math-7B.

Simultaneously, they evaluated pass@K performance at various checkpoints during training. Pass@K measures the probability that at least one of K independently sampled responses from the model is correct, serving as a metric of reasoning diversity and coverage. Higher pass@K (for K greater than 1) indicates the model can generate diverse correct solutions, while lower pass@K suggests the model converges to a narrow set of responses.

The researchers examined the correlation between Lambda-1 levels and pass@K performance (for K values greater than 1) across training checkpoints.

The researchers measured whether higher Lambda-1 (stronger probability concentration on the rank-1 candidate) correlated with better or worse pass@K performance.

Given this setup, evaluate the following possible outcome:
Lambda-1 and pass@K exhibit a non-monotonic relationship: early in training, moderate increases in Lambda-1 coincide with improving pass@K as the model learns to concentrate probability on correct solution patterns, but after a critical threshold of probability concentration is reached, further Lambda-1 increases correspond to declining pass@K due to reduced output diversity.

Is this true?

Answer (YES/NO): NO